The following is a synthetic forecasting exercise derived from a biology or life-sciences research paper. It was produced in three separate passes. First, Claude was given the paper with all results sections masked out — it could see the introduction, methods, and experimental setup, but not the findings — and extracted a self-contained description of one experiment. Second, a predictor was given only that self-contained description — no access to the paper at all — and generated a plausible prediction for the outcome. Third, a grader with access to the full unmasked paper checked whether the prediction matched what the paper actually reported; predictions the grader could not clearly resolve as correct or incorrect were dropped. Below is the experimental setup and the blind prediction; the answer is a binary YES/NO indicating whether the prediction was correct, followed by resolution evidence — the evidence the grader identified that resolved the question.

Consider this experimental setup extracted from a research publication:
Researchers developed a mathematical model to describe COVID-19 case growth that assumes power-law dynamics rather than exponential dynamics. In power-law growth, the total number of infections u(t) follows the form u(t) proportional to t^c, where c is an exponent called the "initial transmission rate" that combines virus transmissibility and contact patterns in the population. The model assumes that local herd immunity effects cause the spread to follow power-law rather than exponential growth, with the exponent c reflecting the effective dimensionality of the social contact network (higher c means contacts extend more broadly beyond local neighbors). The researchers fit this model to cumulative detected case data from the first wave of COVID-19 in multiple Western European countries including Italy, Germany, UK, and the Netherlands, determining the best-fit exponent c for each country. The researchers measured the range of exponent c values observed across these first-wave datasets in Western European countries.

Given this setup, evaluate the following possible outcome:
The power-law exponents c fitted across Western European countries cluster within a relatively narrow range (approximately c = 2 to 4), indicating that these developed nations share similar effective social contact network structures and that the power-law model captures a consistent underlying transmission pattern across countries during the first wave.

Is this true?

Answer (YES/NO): YES